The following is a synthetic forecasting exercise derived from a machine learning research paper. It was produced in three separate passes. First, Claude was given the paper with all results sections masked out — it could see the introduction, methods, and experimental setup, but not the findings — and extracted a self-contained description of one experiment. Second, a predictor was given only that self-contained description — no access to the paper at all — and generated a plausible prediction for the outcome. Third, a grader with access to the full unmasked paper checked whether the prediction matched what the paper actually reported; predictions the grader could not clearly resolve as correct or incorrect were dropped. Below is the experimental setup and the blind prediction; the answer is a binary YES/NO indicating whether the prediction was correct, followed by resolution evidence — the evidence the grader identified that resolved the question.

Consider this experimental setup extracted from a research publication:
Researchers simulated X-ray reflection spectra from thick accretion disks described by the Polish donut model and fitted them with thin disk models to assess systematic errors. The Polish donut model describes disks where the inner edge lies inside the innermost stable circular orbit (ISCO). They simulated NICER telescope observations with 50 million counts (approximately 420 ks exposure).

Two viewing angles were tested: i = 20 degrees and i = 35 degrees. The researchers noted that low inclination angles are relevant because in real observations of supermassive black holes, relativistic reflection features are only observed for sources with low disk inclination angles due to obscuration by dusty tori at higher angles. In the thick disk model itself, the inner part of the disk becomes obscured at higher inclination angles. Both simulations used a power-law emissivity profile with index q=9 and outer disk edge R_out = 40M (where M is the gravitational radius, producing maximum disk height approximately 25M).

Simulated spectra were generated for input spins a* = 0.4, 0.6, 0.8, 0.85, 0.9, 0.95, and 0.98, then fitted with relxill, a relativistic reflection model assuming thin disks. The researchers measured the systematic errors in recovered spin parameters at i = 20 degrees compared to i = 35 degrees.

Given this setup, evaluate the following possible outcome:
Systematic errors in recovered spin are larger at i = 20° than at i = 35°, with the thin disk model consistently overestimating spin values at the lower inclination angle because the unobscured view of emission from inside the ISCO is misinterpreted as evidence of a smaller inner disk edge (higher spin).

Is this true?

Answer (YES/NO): NO